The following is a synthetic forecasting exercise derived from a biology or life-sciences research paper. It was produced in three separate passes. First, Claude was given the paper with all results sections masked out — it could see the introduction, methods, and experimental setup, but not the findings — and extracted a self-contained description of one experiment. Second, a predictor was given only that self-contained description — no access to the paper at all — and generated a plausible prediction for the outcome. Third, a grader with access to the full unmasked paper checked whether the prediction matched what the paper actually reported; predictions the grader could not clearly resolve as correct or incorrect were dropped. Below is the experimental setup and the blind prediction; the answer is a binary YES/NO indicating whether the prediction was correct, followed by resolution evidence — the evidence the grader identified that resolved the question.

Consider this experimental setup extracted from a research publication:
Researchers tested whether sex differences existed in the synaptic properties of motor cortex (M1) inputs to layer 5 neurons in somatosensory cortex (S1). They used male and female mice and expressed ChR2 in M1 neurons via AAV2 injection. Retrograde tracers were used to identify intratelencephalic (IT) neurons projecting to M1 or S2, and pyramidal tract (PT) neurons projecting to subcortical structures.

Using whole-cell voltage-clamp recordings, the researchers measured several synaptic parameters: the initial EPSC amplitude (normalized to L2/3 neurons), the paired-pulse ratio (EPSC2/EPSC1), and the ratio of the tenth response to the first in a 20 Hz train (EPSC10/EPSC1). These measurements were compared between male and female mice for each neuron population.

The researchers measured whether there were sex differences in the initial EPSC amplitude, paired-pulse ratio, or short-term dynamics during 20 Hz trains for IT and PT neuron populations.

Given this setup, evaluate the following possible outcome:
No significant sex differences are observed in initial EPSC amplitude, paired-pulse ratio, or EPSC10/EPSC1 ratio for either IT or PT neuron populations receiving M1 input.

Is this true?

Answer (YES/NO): YES